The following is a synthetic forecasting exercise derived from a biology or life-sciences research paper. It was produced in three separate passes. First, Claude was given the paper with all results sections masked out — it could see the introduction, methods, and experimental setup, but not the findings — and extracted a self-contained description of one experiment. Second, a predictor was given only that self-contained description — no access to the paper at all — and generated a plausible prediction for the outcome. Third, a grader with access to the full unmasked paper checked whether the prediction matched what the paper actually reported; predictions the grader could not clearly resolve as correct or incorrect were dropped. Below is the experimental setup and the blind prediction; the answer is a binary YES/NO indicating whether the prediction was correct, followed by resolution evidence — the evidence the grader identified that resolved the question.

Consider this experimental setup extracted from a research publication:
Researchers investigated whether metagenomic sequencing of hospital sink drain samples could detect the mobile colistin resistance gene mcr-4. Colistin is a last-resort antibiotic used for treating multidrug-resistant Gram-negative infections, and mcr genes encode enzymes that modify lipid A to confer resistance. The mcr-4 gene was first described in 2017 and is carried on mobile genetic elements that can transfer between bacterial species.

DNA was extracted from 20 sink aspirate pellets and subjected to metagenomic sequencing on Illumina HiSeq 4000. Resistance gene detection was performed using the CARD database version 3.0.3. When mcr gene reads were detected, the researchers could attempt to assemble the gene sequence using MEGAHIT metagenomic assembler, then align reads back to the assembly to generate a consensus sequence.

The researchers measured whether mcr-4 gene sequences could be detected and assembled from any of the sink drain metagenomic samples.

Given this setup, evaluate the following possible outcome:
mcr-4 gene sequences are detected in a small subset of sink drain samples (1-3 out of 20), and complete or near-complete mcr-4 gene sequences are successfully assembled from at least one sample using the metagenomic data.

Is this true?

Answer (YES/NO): NO